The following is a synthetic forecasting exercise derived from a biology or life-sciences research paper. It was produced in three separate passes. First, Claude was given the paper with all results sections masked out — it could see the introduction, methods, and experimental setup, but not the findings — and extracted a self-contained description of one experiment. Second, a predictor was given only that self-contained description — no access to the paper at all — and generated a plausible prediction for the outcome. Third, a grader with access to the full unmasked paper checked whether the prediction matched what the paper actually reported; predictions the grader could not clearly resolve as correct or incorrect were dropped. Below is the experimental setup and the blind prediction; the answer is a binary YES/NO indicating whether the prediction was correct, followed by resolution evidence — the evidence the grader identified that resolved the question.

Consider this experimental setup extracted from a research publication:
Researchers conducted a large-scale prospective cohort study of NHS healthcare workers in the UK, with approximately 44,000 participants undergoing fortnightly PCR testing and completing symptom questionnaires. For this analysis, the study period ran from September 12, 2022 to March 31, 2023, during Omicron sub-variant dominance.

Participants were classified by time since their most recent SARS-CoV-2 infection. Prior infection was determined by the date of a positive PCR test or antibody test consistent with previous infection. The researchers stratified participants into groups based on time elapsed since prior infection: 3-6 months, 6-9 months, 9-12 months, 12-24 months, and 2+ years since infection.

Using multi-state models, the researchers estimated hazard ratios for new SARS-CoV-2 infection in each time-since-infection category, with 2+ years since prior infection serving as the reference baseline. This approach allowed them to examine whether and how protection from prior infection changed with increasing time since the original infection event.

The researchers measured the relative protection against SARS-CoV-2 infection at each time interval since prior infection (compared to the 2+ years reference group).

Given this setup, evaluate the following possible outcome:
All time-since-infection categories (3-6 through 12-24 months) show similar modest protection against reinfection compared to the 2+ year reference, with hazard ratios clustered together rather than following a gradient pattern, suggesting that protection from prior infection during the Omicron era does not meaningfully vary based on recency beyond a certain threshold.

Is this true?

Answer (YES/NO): NO